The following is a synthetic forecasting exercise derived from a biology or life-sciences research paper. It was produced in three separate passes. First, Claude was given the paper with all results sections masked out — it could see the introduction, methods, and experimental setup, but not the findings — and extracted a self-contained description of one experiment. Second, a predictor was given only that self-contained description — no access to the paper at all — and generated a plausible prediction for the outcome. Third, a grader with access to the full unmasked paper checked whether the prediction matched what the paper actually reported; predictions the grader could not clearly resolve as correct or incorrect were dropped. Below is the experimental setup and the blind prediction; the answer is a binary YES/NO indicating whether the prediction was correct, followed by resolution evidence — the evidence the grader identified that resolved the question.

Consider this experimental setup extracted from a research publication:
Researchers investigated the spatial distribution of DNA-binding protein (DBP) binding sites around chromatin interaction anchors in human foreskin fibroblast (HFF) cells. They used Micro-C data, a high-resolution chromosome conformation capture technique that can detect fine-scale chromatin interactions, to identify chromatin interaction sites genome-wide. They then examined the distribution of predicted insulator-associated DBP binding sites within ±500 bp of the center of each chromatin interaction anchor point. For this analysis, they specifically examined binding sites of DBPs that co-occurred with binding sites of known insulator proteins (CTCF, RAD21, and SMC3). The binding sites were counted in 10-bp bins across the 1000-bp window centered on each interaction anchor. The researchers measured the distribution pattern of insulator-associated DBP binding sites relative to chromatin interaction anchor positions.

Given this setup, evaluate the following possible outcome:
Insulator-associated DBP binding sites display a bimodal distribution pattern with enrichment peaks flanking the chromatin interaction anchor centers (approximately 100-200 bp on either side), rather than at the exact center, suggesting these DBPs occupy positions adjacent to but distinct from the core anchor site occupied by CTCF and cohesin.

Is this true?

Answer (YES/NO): NO